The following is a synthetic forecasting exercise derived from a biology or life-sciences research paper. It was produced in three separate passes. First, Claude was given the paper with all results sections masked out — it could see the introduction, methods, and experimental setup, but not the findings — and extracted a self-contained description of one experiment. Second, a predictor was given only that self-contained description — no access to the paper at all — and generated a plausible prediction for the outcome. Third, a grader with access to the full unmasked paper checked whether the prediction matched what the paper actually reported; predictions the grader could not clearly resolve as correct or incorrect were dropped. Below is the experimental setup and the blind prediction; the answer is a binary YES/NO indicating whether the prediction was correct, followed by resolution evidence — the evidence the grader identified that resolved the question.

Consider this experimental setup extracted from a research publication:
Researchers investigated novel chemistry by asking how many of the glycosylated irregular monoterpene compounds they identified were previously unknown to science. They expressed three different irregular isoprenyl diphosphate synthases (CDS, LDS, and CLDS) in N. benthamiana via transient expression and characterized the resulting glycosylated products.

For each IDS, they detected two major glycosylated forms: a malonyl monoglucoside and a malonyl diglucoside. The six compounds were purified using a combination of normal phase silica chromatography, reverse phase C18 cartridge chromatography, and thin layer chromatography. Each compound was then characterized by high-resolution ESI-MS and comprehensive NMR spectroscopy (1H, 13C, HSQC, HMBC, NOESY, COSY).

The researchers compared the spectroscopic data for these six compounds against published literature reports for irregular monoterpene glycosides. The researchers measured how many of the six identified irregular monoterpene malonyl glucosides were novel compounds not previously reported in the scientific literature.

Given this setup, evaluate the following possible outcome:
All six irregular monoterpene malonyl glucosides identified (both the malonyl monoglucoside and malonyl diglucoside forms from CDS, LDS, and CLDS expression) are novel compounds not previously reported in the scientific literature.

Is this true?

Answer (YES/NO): NO